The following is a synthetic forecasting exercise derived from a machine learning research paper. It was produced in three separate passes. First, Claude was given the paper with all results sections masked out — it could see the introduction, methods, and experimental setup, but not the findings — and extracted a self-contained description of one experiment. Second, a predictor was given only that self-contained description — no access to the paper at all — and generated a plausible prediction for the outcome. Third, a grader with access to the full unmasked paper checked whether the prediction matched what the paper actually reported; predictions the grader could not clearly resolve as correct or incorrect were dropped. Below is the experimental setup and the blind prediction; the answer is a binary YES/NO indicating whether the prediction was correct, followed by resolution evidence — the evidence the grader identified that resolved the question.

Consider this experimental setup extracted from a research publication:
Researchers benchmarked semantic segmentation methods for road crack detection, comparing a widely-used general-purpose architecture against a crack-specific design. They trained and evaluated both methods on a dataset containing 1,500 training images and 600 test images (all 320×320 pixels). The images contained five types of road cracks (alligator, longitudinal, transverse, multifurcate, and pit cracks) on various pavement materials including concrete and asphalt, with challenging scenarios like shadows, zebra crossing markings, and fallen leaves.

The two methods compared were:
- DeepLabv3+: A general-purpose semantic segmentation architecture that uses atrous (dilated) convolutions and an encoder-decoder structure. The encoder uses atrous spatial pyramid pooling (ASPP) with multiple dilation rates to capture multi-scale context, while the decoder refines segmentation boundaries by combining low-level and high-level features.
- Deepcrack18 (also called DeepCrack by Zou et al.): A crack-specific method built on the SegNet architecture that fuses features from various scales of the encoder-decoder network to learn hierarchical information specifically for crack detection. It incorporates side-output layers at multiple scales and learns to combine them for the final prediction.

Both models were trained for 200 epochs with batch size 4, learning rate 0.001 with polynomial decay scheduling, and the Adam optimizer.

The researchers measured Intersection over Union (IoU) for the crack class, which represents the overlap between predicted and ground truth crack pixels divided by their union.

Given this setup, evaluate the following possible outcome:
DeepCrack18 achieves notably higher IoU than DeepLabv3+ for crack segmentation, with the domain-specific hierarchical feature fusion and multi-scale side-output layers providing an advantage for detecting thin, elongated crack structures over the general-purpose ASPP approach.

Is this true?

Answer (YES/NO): YES